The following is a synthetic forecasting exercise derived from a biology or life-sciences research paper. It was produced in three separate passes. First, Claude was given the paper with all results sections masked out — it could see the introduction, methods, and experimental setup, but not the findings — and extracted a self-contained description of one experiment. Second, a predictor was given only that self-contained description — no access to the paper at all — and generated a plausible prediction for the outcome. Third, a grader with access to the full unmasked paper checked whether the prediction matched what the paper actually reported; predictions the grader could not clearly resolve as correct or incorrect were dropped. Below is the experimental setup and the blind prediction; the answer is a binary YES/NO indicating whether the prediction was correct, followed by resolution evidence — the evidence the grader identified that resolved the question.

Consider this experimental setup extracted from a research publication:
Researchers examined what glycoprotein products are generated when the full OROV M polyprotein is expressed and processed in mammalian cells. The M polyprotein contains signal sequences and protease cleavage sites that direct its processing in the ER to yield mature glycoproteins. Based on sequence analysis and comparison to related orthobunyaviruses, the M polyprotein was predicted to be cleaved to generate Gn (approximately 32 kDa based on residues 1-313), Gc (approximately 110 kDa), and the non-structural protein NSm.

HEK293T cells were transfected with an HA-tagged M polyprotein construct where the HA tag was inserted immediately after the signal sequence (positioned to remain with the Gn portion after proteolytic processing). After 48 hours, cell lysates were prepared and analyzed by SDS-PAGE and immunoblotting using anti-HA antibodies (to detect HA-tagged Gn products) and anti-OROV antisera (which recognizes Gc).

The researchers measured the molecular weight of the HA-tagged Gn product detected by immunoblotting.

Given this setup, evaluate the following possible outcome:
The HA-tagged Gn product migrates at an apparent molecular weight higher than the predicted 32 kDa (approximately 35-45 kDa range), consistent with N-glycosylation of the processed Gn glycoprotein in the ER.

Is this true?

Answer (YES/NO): NO